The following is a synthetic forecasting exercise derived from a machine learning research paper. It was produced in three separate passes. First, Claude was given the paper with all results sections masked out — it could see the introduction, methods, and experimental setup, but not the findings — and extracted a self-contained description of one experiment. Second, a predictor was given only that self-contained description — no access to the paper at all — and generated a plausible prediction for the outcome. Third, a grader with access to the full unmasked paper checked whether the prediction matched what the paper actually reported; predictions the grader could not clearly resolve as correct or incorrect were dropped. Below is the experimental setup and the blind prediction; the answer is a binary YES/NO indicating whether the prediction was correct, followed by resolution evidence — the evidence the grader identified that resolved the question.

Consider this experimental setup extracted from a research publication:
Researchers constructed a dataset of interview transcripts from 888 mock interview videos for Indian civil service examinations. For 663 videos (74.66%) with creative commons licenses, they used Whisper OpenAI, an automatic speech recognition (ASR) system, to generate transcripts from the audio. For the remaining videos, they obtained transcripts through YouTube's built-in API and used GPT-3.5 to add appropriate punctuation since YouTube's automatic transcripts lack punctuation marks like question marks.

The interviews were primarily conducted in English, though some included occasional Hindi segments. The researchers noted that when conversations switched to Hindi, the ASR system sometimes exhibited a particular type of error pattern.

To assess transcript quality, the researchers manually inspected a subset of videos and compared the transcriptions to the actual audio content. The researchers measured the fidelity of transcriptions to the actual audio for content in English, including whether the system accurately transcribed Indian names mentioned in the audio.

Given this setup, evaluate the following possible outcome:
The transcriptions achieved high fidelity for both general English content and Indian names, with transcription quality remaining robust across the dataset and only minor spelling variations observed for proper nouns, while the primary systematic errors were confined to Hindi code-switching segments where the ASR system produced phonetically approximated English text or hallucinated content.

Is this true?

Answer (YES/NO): NO